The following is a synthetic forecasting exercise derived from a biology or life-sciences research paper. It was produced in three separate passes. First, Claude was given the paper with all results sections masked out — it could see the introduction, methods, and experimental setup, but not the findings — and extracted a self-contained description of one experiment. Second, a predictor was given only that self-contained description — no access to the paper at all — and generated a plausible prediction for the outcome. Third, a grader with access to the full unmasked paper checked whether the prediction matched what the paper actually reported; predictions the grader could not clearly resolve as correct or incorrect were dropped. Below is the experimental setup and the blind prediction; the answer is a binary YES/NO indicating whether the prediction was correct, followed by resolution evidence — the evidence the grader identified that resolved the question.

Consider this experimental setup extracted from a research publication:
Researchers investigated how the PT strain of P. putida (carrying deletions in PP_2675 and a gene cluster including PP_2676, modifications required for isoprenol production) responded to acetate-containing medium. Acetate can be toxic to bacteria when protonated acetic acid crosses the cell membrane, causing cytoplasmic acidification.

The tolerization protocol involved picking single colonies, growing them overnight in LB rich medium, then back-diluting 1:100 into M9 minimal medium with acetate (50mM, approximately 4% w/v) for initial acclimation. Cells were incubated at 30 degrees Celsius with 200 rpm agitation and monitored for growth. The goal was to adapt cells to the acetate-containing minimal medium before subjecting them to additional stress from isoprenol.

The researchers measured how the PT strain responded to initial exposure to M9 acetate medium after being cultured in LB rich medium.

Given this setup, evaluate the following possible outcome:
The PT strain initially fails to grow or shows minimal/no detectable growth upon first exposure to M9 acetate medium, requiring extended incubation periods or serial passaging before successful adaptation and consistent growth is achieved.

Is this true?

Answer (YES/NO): NO